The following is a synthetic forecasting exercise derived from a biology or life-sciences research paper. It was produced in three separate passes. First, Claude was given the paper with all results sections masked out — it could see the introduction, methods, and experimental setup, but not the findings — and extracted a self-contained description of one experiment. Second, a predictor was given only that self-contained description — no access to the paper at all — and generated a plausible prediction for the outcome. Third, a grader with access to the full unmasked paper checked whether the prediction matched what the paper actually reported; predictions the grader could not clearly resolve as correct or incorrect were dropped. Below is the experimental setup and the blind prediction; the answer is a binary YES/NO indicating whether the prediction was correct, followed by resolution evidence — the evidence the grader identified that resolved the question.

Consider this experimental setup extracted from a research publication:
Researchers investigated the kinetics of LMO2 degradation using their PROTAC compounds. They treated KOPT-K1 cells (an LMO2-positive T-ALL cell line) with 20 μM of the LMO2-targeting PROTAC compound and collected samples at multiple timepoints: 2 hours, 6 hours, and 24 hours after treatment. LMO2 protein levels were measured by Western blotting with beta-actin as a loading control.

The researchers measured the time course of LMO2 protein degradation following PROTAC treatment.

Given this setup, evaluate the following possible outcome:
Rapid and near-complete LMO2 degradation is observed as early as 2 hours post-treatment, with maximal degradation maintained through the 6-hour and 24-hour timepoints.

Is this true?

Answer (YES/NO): NO